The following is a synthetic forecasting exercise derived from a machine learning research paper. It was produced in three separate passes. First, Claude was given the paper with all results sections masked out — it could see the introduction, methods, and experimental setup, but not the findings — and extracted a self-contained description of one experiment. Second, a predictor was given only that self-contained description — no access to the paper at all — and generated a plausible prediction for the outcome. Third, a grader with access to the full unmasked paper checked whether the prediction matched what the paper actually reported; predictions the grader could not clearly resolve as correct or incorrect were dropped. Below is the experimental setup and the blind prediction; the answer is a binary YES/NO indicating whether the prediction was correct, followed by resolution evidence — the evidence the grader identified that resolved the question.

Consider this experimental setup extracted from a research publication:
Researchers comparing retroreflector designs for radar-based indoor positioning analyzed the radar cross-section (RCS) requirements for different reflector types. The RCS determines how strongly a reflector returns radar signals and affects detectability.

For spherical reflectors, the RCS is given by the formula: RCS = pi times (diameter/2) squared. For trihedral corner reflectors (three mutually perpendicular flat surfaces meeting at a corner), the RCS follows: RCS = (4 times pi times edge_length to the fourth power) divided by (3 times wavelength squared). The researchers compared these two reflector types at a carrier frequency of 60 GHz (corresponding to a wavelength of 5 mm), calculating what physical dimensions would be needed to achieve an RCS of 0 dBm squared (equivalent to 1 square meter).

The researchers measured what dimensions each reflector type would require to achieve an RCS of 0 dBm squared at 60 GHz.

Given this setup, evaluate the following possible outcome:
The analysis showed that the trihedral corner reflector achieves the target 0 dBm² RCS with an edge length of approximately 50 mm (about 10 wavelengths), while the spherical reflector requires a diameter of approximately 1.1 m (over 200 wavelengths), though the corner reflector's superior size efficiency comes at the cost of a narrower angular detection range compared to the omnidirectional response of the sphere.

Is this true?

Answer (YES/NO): YES